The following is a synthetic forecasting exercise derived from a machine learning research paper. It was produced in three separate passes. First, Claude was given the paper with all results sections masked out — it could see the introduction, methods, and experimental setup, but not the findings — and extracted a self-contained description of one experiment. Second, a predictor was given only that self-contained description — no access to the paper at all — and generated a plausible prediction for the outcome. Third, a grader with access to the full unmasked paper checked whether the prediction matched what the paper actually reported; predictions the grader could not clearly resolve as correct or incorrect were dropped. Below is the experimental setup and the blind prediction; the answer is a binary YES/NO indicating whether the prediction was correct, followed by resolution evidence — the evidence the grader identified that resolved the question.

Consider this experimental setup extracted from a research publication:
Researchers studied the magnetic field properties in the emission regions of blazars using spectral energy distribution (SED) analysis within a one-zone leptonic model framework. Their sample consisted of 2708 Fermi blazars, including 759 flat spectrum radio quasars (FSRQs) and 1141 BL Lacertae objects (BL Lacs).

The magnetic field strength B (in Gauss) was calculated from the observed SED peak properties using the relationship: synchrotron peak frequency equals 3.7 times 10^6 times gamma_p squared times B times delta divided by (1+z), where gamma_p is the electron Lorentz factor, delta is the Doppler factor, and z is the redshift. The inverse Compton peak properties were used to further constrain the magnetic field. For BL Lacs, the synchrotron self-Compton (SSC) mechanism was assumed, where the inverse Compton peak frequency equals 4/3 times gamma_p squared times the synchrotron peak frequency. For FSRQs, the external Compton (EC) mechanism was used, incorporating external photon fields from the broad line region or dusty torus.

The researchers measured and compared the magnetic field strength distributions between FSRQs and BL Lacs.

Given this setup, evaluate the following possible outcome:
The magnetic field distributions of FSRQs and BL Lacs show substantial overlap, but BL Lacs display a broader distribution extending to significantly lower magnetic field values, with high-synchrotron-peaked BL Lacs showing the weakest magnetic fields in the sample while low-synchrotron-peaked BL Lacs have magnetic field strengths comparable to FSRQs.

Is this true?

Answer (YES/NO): NO